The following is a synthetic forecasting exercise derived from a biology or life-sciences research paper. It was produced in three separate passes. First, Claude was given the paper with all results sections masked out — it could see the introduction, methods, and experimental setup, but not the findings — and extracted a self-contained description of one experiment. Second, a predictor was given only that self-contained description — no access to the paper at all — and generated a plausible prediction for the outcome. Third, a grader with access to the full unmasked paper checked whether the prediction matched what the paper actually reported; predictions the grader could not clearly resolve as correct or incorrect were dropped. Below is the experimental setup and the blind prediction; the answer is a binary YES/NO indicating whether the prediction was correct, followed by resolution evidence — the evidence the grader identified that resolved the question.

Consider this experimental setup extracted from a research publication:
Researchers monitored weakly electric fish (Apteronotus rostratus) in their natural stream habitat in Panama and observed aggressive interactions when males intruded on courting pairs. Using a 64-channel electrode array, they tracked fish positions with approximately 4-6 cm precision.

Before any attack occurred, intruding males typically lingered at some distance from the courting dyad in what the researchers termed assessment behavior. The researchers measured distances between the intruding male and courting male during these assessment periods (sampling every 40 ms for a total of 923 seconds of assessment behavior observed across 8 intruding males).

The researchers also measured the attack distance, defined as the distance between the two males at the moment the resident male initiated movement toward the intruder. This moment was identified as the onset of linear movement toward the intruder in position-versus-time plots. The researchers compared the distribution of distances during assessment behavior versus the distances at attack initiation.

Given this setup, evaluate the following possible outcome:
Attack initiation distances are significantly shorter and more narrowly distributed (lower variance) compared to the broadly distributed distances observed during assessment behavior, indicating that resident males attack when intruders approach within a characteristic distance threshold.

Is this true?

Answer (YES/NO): NO